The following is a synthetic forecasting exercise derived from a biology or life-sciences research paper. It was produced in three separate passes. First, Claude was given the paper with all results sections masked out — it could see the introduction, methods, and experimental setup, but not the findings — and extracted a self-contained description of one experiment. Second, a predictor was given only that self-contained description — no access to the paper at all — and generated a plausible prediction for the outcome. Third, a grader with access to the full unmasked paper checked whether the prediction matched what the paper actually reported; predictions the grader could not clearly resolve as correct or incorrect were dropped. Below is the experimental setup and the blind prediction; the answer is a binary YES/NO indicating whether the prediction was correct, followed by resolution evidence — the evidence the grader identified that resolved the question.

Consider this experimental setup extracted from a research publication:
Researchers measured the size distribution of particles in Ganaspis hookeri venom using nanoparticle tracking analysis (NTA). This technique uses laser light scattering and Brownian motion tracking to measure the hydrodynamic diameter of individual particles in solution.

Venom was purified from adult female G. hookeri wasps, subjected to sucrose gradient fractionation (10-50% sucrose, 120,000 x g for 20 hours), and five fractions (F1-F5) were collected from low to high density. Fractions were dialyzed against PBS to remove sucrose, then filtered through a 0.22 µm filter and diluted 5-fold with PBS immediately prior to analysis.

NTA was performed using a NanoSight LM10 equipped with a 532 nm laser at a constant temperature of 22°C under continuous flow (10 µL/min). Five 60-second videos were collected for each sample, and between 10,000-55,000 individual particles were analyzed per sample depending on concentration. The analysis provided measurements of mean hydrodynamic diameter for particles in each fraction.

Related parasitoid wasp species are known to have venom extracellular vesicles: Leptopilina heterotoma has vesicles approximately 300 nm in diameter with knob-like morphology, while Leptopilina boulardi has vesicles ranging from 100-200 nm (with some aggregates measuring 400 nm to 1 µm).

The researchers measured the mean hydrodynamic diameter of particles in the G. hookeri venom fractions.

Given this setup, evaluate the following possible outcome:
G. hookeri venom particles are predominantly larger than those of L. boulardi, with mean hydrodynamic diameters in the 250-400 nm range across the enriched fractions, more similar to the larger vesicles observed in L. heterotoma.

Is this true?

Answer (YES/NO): NO